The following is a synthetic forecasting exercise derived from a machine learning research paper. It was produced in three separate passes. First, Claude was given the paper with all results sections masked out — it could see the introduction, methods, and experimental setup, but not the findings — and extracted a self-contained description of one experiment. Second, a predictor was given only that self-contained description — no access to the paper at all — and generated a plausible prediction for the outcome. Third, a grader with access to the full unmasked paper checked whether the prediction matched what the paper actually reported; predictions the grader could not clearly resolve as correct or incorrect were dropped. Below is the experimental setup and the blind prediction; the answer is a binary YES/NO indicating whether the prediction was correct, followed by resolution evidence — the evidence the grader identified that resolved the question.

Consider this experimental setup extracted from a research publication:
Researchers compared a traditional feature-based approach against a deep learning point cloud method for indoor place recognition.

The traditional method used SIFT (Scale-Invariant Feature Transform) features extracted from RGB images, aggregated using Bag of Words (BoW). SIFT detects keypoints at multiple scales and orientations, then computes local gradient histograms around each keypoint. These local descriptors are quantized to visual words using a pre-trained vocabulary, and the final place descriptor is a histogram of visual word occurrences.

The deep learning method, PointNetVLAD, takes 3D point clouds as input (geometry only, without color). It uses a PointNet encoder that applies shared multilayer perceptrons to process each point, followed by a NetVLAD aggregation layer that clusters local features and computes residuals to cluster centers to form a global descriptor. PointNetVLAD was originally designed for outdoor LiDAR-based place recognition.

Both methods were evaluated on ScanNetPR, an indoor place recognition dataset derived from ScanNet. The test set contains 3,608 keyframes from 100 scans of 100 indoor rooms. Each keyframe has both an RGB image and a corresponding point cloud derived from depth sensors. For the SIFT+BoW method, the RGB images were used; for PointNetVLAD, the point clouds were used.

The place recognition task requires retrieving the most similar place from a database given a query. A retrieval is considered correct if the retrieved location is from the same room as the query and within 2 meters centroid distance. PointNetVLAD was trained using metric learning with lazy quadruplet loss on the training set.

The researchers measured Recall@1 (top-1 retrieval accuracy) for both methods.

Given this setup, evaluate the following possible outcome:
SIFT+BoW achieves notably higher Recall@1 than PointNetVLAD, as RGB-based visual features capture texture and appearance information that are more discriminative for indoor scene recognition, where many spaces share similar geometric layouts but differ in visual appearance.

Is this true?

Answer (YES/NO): YES